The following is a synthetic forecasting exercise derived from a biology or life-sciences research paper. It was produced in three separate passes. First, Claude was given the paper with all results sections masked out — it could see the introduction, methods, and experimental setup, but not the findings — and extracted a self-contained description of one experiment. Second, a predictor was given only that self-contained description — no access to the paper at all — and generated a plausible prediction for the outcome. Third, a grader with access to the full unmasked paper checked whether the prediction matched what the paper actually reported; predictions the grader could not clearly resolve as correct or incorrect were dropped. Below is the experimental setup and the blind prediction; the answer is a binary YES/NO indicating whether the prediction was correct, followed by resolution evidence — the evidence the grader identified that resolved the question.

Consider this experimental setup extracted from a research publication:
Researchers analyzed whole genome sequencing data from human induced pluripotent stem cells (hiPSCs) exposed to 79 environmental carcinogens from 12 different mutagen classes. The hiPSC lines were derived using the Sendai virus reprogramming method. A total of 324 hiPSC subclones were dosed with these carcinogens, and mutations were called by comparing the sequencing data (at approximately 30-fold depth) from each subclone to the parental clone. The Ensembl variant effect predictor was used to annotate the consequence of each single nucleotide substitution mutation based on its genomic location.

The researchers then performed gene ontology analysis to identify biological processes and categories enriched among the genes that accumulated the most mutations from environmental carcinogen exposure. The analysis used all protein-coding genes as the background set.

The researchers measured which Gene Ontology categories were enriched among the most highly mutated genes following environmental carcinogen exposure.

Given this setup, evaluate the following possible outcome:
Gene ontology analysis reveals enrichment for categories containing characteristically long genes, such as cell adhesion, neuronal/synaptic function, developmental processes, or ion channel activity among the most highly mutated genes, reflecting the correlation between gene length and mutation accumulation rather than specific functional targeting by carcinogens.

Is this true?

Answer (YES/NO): YES